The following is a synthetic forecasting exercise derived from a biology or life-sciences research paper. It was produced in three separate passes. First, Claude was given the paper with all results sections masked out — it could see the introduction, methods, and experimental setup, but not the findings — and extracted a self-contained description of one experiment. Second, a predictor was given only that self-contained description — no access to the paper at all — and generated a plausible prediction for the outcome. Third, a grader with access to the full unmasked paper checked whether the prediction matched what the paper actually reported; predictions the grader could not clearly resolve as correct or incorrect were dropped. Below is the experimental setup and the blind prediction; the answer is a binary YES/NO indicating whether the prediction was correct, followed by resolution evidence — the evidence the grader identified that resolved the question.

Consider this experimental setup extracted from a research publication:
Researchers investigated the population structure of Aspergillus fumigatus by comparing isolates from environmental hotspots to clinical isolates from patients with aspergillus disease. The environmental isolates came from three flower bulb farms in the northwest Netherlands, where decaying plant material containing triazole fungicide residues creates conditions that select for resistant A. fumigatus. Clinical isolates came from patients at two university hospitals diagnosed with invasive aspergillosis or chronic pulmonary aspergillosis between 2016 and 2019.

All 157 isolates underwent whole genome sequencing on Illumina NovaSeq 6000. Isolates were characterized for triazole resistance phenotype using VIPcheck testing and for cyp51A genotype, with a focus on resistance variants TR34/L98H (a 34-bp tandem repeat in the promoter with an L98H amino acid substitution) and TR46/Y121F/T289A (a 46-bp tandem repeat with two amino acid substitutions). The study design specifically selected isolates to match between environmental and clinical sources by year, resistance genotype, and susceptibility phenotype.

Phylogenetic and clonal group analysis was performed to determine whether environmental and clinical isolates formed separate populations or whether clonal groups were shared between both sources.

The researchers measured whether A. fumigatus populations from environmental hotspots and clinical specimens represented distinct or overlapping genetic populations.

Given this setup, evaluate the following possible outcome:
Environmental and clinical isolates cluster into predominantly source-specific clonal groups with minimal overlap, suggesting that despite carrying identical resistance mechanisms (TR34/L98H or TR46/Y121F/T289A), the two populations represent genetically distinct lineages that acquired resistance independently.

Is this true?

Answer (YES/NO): NO